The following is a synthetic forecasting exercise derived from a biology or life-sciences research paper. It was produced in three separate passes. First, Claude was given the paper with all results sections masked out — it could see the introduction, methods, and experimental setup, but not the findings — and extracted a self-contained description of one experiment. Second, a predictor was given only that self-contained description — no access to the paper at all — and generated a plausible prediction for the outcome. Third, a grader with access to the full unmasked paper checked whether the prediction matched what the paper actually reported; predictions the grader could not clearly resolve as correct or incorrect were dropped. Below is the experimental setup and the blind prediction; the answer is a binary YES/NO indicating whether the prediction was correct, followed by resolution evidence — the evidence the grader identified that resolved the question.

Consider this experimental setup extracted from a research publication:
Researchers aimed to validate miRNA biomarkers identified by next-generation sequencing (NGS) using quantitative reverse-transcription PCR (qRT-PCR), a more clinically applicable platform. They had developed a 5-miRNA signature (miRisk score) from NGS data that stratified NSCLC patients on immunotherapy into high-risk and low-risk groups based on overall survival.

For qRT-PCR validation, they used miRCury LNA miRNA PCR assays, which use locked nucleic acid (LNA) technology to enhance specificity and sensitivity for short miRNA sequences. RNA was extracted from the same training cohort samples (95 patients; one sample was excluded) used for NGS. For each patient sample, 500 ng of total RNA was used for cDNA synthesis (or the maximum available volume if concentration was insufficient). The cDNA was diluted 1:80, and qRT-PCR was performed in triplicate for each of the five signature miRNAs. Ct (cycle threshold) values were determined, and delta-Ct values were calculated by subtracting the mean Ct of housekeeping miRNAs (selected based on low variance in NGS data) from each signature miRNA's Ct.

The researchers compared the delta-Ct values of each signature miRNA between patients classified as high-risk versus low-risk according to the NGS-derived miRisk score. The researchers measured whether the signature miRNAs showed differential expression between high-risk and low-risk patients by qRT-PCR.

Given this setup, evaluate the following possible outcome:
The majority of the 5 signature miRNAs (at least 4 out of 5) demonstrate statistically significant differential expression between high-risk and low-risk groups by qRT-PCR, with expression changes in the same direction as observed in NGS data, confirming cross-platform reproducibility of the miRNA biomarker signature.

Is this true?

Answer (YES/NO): YES